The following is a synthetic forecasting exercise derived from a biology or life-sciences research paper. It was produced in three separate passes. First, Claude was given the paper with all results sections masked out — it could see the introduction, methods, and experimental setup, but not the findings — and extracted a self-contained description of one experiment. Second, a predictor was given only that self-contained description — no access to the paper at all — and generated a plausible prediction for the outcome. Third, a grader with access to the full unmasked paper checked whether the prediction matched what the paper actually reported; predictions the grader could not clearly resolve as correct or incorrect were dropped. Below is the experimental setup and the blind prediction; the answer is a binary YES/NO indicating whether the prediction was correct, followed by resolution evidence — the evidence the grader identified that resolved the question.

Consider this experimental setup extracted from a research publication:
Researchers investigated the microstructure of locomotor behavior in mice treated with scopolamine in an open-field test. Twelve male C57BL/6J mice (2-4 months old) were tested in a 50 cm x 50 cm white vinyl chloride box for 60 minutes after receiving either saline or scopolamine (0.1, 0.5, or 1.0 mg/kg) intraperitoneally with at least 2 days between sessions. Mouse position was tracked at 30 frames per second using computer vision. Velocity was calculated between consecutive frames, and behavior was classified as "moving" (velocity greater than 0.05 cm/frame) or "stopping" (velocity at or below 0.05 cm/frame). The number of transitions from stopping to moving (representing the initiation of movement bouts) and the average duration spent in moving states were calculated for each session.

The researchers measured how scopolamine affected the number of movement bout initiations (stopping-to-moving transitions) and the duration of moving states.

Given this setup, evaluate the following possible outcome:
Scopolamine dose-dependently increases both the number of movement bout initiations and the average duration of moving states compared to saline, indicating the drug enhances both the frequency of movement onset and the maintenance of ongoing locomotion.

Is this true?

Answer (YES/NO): NO